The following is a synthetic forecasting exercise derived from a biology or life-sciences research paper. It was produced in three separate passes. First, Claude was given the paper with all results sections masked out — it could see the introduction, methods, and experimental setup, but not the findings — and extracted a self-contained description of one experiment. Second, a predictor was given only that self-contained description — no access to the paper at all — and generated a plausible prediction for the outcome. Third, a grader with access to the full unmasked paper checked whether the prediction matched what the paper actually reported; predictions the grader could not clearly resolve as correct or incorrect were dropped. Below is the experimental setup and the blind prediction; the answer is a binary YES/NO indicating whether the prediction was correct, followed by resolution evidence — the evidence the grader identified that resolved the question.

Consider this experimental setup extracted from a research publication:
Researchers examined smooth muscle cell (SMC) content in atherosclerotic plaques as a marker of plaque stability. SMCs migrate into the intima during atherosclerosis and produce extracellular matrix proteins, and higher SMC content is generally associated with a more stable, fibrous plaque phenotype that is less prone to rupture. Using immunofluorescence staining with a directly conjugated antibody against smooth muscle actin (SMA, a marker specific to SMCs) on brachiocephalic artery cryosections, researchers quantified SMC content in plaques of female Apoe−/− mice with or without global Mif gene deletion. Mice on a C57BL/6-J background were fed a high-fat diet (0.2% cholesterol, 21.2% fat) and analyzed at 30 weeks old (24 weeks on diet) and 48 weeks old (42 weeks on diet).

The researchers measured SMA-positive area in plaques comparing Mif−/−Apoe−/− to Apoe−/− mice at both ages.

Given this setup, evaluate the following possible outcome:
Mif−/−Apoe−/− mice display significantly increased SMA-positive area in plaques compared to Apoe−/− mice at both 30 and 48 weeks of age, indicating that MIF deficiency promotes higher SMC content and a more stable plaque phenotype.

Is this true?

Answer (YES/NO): NO